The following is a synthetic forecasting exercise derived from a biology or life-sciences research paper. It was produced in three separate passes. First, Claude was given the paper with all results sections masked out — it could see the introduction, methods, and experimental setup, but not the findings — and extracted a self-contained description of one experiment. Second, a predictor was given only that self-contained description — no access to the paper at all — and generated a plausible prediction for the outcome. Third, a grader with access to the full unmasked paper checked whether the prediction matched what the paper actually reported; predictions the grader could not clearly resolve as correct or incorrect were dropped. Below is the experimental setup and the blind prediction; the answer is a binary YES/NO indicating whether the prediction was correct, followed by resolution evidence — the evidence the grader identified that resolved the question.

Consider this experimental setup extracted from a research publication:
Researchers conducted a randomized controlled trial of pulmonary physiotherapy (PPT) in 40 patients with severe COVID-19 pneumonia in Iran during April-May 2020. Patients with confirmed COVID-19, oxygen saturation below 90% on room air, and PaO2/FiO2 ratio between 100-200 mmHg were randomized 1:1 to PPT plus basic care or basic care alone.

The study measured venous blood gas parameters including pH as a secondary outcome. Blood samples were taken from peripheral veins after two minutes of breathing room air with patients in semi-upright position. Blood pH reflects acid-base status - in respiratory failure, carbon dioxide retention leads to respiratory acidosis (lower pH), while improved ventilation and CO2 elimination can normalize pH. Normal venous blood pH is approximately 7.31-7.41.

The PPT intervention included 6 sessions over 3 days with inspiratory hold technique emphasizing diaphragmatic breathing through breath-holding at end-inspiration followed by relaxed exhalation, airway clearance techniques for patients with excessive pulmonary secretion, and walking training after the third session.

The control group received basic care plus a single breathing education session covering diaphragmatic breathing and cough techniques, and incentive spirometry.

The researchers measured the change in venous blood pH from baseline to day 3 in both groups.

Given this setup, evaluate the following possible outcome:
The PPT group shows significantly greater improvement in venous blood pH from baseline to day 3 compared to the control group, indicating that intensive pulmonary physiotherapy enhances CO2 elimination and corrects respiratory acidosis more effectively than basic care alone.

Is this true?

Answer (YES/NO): NO